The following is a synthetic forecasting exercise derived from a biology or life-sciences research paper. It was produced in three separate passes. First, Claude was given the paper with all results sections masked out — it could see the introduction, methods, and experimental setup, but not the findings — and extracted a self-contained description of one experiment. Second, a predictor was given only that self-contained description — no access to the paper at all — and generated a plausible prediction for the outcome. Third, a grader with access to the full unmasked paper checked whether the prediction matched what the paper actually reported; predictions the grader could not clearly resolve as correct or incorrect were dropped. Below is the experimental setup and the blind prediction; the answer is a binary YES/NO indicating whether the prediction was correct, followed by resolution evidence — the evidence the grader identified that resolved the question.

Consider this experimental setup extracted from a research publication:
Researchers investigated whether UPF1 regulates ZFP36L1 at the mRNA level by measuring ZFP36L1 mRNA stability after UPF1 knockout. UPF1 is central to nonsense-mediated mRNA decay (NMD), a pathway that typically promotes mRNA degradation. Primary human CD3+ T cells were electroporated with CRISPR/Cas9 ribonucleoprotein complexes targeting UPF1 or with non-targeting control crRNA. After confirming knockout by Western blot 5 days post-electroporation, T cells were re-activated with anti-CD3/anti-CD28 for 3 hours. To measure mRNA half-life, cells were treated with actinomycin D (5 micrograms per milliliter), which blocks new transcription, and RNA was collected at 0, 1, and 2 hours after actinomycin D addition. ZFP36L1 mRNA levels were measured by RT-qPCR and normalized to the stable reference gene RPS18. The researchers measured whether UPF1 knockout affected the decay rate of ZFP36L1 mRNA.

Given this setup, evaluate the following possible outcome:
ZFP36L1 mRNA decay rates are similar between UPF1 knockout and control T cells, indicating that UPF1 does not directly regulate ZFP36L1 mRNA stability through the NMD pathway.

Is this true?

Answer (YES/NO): YES